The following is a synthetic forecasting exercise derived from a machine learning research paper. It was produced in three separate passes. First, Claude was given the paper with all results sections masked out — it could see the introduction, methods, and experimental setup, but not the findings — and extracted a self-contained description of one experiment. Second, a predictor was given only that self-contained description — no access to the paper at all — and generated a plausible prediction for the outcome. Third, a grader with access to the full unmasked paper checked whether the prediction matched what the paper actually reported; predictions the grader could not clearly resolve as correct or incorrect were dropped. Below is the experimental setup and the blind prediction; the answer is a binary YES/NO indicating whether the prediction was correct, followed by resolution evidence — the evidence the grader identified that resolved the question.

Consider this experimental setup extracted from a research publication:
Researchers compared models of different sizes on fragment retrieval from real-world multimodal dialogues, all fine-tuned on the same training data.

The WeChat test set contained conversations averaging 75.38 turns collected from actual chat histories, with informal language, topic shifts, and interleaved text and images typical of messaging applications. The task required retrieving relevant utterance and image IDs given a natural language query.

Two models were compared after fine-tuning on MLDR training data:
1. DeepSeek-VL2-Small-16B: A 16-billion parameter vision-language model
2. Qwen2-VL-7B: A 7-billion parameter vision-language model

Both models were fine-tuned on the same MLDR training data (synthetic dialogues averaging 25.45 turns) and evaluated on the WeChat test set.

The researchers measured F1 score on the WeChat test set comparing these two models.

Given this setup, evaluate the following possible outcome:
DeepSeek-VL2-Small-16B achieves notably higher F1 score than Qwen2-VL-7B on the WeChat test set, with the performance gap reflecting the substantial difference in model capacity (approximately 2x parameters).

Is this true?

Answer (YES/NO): NO